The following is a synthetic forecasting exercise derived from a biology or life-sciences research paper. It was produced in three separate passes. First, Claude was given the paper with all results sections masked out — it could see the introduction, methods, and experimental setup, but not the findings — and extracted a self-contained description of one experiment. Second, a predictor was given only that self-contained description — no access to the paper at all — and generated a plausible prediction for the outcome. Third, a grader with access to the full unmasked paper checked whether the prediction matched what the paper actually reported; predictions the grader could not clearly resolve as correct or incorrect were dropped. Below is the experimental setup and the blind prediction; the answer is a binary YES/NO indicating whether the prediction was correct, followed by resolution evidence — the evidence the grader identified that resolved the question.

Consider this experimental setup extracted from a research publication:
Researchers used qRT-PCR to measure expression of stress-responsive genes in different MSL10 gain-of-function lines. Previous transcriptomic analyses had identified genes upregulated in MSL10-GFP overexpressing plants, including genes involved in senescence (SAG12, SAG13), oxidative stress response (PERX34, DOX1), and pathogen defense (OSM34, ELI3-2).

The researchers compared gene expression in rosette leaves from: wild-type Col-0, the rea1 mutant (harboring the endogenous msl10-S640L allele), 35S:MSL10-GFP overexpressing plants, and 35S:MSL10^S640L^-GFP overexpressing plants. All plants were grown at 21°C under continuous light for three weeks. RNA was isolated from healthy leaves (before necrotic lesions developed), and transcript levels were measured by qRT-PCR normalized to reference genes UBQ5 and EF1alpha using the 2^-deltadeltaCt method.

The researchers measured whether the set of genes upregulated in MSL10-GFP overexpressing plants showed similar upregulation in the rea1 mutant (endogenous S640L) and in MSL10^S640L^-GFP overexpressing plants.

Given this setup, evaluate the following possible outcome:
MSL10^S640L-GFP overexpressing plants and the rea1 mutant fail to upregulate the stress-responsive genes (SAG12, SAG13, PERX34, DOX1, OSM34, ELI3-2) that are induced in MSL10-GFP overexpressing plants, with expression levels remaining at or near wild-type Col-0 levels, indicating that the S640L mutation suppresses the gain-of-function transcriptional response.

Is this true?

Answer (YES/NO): NO